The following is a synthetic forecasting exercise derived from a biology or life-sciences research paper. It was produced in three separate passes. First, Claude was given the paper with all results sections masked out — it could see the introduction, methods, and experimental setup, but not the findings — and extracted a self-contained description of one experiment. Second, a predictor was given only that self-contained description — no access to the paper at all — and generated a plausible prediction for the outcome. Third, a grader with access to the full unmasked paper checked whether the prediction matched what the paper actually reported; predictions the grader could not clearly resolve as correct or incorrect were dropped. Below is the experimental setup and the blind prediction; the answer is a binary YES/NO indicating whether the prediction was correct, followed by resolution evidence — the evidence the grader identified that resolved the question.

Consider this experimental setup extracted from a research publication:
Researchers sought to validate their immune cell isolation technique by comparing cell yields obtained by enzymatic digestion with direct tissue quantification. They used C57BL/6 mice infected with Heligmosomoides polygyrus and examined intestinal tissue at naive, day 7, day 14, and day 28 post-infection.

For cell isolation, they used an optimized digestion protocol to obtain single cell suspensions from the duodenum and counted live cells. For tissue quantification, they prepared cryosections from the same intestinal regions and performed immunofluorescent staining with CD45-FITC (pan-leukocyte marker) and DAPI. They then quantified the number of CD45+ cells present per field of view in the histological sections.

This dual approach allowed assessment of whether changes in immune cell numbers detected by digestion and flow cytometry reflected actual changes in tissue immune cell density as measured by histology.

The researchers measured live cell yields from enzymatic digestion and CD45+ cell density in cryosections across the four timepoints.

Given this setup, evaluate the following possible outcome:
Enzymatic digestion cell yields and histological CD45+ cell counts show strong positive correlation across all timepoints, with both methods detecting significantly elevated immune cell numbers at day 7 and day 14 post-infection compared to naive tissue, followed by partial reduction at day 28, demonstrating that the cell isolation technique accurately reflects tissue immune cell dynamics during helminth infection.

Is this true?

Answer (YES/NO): NO